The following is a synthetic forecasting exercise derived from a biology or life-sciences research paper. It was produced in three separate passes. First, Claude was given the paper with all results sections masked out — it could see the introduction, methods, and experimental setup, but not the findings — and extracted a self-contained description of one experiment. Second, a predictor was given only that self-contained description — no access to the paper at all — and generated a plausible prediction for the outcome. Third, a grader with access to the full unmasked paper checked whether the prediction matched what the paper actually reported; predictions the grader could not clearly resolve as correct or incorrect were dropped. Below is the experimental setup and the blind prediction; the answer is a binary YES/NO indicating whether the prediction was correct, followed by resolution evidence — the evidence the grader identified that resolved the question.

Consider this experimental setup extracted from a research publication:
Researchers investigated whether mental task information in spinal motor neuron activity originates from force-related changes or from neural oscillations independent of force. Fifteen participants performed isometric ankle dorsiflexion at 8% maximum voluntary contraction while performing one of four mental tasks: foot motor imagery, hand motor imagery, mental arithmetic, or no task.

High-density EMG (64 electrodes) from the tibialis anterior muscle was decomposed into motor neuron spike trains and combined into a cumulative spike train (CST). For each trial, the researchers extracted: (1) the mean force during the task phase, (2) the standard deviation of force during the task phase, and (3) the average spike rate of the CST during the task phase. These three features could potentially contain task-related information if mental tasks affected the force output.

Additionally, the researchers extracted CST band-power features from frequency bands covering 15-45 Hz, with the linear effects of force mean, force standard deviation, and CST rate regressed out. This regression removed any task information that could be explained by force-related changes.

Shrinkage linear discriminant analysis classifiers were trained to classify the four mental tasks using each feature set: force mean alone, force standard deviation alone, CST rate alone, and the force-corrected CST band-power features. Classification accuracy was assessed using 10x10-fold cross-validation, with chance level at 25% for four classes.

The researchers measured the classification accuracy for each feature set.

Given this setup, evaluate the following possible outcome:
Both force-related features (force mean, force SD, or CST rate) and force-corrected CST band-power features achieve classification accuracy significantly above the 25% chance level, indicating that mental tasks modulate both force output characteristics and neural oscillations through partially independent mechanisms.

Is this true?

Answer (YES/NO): YES